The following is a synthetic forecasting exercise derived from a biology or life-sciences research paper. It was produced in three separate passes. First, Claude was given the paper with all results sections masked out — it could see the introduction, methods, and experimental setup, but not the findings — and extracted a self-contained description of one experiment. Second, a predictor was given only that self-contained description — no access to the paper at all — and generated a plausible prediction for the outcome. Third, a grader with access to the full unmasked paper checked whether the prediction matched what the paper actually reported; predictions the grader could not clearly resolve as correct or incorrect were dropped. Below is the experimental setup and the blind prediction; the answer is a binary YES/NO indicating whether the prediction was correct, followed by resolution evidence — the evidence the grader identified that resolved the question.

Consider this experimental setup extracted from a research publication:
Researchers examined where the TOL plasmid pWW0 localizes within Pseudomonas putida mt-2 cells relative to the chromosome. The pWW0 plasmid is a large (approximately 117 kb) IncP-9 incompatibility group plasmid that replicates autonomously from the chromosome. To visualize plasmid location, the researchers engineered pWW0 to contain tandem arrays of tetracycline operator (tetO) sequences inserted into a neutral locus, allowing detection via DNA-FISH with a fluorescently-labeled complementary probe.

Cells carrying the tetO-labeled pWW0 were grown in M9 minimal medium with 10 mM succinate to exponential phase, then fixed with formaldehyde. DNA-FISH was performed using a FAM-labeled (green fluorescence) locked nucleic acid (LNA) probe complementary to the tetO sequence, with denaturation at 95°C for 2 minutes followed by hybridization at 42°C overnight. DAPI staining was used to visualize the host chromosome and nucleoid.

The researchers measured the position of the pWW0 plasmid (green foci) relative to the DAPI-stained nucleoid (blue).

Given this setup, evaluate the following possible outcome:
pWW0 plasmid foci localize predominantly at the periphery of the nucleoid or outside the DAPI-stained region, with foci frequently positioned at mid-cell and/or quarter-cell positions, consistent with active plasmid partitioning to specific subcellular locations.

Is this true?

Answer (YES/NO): NO